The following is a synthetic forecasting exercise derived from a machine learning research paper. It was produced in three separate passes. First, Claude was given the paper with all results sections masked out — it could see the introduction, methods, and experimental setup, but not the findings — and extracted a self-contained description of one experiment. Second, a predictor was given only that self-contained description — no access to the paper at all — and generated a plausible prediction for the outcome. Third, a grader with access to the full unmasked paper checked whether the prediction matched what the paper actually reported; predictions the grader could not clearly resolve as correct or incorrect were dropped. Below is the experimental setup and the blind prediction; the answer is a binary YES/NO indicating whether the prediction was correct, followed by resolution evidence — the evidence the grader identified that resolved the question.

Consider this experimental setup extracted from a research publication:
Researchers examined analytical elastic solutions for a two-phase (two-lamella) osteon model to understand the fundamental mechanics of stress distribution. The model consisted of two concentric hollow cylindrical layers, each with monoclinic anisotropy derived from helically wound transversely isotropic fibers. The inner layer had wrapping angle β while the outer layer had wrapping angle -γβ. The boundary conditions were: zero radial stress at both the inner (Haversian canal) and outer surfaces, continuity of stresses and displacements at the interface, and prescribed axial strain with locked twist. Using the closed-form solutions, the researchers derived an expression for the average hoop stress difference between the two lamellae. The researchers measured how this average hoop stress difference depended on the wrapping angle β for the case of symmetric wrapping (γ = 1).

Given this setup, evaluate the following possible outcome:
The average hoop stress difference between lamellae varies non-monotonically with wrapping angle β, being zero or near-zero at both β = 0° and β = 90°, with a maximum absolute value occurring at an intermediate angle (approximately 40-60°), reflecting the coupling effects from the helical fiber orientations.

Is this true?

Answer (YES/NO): YES